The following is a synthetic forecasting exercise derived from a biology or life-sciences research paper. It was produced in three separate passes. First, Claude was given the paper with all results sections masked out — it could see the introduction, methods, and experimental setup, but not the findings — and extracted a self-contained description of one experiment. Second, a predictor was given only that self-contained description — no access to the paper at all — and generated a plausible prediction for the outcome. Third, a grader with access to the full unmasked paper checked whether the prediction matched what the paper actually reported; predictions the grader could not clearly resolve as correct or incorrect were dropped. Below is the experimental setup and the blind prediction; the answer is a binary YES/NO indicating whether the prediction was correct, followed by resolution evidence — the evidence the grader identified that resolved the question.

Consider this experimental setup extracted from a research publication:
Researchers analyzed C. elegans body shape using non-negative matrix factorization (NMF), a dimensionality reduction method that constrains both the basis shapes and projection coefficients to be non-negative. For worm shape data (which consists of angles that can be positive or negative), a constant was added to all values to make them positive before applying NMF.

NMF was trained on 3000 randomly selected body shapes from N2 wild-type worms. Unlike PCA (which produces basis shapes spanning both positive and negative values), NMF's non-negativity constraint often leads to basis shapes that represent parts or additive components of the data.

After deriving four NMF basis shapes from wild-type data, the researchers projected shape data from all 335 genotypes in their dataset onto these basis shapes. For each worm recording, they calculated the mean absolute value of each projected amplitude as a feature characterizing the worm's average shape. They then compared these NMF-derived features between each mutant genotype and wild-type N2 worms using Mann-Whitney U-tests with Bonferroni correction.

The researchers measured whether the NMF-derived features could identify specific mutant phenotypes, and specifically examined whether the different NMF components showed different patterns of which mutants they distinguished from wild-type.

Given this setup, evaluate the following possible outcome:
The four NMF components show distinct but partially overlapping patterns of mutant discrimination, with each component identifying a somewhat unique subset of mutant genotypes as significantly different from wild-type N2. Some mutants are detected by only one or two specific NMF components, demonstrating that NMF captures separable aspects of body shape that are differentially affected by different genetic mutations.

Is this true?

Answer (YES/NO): YES